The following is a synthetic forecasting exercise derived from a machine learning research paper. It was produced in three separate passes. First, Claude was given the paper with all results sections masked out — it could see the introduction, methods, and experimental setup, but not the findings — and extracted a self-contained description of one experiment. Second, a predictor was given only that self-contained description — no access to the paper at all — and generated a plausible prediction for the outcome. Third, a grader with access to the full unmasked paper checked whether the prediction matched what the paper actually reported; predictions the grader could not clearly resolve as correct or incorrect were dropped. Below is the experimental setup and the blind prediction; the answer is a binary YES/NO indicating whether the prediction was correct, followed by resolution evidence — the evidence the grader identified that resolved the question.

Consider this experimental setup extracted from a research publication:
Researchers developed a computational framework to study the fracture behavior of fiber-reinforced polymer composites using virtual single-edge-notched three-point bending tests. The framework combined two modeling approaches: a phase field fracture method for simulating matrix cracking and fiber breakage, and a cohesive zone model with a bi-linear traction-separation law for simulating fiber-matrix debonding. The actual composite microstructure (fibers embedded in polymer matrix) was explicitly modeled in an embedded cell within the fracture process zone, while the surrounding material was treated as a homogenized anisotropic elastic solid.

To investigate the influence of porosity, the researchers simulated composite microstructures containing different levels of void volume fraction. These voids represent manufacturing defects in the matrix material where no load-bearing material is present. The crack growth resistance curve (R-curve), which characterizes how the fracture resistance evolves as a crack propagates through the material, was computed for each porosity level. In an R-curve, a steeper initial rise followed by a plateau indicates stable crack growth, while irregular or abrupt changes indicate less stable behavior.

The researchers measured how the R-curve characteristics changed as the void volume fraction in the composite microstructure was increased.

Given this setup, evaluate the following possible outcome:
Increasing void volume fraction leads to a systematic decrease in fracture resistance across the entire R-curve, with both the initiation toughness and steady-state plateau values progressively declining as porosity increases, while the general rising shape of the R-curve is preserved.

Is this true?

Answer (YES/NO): NO